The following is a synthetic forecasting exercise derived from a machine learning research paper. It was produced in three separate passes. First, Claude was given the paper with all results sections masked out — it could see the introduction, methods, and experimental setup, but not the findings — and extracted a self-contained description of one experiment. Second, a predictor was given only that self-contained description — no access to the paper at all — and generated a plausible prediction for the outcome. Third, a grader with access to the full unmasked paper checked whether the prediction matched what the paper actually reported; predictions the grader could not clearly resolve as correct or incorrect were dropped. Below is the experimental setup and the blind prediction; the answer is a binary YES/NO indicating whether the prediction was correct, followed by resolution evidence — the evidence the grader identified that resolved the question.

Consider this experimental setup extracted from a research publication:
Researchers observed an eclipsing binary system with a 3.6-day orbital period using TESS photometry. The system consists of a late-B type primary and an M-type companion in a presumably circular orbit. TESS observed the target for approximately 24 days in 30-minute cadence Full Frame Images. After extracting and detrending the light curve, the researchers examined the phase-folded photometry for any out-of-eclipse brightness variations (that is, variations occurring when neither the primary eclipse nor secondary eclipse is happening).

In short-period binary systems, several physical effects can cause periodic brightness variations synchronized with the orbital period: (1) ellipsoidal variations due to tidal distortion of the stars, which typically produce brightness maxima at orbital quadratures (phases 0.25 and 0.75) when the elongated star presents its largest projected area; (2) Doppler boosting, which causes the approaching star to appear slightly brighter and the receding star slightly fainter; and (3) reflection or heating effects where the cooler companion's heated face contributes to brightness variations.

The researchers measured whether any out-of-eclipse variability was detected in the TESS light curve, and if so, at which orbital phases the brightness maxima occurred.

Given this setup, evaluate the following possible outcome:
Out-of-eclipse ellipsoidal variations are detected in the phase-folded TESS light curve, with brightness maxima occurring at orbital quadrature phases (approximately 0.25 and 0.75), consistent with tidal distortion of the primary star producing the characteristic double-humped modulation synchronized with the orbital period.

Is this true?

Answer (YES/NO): YES